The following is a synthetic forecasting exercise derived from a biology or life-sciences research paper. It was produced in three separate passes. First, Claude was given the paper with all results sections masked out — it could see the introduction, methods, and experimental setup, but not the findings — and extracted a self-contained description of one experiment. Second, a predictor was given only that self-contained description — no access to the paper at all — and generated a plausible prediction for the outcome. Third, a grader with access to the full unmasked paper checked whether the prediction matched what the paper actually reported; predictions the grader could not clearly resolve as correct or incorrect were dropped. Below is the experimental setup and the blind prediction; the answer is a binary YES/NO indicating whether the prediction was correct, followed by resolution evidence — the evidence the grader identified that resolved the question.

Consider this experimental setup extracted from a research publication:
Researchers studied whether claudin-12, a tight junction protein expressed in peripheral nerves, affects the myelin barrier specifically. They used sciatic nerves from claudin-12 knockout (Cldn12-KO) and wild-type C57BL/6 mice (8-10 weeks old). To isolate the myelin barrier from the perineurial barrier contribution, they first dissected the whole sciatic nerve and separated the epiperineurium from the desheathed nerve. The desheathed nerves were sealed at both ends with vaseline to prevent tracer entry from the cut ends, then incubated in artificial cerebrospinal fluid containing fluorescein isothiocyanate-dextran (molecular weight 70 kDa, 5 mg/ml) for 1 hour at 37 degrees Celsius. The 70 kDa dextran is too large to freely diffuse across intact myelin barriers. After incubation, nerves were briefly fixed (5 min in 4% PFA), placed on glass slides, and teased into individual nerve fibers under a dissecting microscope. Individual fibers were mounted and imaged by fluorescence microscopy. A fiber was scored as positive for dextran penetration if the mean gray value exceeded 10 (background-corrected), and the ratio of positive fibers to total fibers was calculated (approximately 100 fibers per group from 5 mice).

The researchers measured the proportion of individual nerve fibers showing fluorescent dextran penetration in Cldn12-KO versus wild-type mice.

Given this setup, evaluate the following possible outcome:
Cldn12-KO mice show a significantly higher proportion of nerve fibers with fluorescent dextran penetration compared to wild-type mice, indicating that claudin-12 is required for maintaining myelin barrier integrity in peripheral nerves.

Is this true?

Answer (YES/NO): YES